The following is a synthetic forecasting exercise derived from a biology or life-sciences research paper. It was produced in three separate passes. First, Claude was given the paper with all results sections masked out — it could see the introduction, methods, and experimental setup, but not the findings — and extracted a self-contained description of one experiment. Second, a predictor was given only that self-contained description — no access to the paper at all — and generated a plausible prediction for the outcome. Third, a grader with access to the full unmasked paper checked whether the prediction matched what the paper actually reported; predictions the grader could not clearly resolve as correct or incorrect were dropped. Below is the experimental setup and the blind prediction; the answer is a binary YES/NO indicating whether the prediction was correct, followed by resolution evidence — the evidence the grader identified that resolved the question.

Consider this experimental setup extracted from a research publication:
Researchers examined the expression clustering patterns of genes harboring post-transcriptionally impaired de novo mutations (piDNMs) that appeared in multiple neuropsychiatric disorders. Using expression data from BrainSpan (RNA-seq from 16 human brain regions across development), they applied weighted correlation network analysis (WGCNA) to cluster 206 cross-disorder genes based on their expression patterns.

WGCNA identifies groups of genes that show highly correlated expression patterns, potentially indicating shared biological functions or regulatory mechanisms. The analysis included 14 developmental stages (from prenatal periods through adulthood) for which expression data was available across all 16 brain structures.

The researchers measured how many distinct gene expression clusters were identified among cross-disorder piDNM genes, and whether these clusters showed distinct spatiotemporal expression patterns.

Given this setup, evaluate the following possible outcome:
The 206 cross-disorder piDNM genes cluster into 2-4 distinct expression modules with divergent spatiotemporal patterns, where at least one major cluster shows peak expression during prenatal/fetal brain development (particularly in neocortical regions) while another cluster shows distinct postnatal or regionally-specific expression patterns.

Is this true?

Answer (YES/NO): NO